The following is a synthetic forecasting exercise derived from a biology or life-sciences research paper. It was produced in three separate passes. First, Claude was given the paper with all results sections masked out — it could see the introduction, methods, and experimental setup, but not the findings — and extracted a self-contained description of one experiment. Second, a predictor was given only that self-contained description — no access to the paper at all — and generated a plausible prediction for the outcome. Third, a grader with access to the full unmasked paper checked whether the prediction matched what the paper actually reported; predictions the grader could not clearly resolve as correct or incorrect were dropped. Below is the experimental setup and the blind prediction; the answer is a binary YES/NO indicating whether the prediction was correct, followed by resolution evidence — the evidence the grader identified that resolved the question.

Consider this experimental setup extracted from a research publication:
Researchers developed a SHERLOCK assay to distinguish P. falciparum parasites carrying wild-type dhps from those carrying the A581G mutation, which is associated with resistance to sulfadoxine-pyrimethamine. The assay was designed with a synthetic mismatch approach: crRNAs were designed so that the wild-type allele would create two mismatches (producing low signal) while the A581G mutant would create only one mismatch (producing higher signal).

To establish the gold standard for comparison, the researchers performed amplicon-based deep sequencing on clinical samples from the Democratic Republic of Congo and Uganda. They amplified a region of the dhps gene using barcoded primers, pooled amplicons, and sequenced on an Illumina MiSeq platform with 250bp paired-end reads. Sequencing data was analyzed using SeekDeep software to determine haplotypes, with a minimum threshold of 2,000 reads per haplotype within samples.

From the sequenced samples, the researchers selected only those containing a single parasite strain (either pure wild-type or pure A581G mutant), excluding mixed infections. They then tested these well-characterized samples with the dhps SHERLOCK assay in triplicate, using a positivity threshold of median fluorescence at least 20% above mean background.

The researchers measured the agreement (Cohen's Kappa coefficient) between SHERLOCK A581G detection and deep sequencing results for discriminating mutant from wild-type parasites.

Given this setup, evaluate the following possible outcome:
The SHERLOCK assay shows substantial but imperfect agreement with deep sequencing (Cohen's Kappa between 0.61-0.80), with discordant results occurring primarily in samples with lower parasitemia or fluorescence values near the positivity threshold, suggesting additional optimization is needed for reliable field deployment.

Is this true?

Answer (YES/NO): YES